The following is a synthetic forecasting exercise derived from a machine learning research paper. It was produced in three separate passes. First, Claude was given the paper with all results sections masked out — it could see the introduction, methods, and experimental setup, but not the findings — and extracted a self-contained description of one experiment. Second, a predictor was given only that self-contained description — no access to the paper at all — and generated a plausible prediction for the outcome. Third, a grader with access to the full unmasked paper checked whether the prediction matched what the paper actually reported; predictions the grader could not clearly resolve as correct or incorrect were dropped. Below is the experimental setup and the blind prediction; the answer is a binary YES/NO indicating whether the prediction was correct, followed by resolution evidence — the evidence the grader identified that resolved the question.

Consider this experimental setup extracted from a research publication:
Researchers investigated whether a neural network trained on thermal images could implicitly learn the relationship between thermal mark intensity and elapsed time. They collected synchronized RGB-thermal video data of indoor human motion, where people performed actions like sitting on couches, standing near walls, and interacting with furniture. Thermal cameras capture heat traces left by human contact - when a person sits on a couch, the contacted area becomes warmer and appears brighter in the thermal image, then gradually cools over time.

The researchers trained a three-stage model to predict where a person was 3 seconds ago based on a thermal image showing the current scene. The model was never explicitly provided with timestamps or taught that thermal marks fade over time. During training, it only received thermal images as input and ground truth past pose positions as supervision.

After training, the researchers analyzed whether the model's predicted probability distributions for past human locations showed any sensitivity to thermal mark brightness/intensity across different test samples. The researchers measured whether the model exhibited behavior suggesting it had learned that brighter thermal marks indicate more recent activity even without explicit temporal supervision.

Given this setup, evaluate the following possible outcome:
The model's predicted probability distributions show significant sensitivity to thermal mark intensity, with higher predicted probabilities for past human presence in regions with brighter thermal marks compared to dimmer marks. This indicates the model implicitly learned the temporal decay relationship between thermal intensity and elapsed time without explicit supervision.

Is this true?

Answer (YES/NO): YES